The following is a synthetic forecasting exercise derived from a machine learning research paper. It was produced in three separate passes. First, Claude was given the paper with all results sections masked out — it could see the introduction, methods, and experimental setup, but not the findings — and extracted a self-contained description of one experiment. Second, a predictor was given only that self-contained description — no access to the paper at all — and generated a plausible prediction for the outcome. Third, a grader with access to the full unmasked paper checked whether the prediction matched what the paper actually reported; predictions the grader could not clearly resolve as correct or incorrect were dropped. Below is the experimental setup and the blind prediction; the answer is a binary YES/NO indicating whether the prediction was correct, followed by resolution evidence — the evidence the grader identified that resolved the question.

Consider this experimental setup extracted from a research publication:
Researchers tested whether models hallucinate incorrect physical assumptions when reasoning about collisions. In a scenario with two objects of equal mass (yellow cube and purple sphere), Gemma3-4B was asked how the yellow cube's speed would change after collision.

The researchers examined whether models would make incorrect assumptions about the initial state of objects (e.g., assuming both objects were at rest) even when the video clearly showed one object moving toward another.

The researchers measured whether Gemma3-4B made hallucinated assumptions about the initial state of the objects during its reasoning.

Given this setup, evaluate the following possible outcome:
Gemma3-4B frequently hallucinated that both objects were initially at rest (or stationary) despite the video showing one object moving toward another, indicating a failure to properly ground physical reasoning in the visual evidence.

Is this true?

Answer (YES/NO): YES